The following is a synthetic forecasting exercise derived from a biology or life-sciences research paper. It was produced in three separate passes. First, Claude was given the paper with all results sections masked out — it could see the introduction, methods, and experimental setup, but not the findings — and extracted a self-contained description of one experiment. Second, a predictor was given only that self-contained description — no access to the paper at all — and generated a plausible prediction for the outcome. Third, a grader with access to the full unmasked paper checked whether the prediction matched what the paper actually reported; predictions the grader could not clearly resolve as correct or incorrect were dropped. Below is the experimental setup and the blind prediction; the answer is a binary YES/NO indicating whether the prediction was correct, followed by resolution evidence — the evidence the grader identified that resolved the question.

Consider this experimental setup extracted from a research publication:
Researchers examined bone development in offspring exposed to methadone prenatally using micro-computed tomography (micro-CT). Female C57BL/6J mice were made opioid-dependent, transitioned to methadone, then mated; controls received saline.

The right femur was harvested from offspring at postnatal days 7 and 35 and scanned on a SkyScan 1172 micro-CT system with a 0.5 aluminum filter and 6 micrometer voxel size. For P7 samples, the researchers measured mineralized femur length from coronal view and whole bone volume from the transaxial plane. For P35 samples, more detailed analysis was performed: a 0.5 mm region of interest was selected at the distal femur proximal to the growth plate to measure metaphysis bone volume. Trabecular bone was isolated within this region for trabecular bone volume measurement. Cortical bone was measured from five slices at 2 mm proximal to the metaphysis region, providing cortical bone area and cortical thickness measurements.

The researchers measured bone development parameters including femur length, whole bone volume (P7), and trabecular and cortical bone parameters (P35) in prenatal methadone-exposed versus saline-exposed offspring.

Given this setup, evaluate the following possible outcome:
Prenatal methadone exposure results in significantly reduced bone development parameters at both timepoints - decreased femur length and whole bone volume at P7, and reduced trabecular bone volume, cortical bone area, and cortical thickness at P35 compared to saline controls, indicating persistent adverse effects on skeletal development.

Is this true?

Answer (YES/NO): NO